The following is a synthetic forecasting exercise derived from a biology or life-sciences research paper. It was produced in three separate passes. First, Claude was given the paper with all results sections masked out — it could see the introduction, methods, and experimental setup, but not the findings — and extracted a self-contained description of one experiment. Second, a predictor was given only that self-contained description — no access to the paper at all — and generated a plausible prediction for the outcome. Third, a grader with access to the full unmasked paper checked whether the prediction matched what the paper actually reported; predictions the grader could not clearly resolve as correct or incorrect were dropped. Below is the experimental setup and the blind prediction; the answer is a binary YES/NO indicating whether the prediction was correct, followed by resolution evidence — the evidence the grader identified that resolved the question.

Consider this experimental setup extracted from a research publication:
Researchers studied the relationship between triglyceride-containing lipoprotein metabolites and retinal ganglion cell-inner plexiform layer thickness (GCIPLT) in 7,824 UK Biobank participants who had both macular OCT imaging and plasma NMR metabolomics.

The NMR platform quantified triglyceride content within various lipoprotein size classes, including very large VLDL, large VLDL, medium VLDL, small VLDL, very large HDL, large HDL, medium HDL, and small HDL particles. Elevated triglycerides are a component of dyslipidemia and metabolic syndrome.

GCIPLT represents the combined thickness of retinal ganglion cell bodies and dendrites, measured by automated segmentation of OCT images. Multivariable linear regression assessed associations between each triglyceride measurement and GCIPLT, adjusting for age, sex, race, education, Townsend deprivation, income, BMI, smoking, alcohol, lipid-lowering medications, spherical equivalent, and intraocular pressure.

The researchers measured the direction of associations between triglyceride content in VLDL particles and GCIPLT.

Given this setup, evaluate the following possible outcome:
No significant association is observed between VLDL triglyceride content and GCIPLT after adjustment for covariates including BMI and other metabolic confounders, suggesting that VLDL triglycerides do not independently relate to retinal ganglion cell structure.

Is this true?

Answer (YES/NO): YES